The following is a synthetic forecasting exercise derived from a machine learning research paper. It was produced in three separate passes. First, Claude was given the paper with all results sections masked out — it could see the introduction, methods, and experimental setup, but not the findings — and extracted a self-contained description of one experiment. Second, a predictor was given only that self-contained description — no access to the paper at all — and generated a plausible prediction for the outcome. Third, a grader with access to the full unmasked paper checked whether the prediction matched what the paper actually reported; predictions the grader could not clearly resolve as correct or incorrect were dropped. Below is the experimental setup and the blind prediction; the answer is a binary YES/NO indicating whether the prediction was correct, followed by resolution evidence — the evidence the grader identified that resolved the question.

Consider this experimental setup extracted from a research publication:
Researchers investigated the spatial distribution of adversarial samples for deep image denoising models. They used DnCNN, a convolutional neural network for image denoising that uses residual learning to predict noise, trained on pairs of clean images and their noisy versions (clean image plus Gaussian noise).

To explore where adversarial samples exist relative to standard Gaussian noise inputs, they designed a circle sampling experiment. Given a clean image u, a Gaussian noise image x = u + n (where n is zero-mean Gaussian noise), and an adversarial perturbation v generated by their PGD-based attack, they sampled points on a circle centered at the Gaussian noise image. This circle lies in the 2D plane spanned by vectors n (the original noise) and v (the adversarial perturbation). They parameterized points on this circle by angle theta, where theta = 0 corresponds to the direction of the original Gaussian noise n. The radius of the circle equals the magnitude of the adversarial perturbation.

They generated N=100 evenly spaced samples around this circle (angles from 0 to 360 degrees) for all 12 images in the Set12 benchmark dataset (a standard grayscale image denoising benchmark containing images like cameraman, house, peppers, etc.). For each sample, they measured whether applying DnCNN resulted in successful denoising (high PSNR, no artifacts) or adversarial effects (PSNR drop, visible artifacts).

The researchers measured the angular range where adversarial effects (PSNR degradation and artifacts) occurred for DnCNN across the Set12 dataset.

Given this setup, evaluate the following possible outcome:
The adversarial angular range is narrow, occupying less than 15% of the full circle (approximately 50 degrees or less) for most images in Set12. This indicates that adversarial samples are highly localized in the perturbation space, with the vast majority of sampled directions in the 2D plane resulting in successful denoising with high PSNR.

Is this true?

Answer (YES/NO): NO